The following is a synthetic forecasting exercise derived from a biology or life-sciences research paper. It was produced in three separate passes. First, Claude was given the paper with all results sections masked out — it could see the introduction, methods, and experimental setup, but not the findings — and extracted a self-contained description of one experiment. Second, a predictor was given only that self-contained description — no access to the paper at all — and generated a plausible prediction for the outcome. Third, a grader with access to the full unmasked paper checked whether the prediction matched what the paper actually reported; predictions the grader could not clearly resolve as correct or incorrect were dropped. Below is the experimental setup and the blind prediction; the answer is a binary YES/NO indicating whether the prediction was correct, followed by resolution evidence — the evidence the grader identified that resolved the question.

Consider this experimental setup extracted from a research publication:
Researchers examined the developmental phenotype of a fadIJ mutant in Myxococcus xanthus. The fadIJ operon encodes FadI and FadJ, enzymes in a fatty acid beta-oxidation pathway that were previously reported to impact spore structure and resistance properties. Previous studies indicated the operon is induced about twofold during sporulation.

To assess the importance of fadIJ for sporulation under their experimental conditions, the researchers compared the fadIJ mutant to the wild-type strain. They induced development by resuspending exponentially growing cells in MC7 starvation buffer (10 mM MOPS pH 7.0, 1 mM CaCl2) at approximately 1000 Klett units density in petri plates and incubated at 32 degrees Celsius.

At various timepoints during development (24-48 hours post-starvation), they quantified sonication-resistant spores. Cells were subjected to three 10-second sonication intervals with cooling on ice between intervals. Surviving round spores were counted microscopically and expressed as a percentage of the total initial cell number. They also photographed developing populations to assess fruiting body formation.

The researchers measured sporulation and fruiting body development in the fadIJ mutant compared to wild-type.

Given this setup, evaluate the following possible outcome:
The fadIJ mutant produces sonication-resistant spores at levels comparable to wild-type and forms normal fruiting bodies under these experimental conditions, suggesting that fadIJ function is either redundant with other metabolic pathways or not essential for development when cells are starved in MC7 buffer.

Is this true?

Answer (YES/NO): NO